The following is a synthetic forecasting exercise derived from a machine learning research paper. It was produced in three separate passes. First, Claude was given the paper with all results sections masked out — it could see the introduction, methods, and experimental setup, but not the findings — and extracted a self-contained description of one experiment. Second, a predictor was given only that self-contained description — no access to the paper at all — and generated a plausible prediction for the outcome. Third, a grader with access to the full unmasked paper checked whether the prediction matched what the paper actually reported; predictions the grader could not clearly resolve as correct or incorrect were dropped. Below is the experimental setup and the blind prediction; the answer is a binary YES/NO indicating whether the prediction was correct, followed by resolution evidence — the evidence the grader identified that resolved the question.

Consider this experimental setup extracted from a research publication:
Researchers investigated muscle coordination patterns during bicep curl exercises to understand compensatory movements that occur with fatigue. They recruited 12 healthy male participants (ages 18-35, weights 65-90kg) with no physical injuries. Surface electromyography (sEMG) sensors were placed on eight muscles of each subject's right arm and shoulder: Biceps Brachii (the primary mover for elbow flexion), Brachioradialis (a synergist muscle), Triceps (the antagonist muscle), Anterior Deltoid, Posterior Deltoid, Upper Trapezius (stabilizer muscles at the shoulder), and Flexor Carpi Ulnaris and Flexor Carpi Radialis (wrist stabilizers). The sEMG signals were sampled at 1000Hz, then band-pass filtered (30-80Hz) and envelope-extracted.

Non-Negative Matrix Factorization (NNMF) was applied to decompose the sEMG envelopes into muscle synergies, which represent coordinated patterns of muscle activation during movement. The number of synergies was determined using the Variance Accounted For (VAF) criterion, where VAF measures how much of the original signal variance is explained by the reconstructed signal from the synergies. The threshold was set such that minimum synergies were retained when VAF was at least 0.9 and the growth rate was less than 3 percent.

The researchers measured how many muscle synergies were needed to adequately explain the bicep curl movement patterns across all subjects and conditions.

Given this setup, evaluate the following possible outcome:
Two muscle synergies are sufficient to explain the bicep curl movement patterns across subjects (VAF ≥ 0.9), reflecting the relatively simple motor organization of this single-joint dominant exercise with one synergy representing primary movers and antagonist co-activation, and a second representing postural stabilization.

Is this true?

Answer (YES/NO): YES